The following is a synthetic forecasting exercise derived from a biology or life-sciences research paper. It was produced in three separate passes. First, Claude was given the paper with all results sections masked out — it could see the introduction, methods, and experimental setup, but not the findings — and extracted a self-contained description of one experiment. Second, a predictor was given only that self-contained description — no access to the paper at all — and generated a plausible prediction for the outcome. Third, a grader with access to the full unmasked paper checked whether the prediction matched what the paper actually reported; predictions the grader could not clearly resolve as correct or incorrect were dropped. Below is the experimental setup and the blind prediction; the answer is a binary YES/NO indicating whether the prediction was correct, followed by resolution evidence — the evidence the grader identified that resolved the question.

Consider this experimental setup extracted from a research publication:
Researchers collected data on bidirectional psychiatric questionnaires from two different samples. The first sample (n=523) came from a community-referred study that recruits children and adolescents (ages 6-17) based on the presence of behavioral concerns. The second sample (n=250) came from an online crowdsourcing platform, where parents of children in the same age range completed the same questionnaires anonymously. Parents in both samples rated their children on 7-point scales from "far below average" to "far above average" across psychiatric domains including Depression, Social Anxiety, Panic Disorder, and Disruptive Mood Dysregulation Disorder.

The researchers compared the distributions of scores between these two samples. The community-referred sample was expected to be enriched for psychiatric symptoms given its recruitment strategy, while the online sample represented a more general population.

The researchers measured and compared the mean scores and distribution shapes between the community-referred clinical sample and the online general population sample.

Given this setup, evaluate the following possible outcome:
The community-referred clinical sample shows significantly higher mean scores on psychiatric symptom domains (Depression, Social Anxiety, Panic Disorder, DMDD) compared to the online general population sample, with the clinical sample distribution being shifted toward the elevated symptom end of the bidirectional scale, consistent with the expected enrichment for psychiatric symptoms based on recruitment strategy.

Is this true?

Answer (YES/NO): NO